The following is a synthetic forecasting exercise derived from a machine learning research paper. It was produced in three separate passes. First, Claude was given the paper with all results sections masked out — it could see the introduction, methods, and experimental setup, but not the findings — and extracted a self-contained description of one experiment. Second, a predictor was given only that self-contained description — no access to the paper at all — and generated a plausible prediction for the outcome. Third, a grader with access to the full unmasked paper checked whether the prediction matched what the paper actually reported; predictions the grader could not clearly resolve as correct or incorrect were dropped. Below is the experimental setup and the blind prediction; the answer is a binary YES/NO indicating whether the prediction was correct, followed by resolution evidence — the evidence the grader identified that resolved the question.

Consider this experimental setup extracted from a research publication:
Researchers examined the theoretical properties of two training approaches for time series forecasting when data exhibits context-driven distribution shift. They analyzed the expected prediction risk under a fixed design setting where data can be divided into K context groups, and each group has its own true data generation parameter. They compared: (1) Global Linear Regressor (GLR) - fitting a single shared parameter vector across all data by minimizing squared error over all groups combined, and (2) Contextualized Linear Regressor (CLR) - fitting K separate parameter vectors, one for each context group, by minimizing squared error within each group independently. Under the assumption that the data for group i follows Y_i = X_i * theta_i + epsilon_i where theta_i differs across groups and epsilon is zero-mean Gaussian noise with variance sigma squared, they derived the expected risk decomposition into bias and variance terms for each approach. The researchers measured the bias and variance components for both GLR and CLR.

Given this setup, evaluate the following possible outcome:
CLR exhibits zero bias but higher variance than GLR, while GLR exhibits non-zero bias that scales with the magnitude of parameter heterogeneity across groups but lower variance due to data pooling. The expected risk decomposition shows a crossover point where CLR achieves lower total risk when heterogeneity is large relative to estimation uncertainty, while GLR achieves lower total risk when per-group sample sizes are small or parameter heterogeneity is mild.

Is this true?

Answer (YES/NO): NO